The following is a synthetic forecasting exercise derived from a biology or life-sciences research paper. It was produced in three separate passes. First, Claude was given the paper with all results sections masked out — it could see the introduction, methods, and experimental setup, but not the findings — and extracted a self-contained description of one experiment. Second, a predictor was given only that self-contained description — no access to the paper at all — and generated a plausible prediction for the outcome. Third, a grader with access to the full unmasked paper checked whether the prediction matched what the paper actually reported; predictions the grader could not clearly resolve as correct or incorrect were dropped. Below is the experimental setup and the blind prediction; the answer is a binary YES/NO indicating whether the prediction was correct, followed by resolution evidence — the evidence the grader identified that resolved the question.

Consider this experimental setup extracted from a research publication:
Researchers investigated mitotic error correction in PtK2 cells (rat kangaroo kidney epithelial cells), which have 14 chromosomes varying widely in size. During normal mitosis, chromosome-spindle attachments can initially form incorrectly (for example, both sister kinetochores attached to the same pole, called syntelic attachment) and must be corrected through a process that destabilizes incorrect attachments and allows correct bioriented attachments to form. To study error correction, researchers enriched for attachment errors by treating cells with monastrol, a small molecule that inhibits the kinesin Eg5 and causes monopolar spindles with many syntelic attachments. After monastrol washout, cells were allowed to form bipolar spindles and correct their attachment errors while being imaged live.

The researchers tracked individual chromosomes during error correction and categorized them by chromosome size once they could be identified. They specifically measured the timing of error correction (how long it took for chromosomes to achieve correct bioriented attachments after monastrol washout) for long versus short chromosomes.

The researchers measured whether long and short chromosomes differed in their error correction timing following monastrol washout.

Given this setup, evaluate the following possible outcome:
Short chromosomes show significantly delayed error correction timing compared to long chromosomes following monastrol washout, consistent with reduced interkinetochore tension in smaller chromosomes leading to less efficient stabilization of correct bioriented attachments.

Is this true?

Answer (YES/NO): NO